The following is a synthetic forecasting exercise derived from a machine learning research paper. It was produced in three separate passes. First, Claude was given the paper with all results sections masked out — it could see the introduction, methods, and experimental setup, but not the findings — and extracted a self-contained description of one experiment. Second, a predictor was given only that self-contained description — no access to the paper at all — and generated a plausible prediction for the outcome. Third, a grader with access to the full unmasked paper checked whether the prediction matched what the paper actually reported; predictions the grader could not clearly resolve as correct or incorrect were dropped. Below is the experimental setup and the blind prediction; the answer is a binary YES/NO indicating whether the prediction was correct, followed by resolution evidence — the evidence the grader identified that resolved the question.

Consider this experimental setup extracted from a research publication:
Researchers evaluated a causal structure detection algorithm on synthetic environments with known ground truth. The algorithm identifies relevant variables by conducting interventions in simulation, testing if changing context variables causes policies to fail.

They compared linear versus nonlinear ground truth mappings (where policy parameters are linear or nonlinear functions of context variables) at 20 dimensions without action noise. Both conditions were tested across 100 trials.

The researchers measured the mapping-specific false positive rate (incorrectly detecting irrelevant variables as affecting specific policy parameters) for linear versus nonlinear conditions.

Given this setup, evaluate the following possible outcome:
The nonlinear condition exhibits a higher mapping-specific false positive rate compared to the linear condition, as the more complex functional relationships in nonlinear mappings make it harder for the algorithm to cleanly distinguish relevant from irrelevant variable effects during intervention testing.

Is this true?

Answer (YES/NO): NO